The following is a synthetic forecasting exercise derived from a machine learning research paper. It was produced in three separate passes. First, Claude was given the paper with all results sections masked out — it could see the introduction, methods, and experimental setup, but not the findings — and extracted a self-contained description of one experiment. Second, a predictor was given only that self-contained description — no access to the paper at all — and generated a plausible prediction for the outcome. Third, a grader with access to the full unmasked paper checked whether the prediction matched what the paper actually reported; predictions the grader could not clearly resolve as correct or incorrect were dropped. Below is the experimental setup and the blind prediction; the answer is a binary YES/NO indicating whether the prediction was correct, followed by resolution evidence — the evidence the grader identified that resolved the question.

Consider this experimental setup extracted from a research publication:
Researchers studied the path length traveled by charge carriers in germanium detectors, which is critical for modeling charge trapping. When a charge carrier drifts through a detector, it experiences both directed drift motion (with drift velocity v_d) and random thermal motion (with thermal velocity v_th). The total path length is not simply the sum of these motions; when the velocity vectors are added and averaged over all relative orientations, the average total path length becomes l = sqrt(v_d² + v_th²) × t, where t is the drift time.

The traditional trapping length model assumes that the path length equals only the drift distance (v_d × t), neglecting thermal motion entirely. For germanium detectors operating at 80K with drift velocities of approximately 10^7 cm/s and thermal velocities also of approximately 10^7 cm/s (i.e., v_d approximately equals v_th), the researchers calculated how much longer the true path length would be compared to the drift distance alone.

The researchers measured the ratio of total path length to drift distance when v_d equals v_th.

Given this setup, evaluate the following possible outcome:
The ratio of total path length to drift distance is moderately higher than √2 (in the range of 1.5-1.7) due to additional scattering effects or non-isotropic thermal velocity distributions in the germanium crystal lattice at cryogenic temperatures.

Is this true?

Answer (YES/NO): NO